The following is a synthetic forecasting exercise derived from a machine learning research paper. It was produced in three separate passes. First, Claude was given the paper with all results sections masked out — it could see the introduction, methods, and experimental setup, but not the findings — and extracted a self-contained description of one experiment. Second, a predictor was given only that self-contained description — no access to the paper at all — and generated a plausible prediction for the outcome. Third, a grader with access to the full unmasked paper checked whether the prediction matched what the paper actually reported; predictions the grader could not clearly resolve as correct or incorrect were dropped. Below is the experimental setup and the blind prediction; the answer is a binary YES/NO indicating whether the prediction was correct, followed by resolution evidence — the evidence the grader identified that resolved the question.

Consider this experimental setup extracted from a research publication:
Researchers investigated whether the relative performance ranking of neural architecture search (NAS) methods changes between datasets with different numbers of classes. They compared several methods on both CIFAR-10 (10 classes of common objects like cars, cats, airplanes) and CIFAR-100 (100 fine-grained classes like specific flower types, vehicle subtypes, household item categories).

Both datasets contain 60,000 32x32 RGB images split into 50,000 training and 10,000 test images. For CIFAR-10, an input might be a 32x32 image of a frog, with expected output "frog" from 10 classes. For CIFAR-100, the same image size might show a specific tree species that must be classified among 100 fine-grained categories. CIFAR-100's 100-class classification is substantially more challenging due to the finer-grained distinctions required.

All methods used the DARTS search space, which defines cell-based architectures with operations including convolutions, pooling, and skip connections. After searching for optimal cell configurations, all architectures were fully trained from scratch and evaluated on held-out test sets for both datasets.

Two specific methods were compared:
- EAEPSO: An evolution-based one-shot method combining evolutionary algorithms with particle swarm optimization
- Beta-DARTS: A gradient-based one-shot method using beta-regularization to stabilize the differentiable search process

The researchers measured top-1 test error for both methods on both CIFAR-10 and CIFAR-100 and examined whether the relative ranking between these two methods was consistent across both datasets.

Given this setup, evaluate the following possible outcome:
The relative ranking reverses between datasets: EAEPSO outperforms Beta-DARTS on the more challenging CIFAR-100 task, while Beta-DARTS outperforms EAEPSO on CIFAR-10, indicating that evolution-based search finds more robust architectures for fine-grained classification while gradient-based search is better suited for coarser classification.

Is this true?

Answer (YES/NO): NO